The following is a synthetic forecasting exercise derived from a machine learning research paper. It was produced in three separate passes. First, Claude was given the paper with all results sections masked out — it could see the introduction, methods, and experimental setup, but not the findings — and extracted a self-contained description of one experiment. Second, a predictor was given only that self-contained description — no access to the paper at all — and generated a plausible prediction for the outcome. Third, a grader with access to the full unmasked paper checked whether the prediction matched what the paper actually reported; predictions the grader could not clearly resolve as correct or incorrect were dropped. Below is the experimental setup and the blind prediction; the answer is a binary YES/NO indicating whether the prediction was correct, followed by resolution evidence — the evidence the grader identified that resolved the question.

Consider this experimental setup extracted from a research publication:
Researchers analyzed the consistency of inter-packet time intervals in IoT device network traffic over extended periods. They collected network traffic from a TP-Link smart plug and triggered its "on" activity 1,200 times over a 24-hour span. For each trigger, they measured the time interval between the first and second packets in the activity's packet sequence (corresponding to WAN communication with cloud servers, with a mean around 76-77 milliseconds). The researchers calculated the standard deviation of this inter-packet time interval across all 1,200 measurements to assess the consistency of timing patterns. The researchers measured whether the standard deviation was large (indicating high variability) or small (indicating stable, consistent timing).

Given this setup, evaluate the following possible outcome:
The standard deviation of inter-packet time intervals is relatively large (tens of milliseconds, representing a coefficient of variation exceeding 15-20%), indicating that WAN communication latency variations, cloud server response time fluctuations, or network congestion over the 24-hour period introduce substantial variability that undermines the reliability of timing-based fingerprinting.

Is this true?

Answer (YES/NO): NO